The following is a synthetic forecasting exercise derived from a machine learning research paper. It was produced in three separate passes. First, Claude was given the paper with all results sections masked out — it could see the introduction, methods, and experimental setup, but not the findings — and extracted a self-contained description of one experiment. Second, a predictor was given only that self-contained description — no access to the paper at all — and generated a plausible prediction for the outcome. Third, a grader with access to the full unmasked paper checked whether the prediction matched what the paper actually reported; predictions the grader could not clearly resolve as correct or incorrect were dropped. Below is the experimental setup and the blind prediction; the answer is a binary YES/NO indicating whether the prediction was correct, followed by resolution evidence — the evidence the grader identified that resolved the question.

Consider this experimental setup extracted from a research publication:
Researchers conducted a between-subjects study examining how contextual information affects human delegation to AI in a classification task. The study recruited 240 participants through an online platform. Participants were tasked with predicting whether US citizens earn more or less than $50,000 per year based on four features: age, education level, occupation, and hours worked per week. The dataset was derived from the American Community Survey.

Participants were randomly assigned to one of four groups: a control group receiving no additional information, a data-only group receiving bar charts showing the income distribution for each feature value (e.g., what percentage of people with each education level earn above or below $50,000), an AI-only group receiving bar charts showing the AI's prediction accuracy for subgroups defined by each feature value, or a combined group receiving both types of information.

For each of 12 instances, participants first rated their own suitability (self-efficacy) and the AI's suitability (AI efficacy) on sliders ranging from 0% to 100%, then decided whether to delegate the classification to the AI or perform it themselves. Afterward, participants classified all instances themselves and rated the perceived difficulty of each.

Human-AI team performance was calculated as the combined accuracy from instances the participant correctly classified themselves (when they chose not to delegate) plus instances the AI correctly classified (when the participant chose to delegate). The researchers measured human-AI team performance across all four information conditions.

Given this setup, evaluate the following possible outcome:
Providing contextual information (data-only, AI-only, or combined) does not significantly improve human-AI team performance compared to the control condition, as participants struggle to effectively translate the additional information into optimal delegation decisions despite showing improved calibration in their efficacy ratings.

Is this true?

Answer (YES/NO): NO